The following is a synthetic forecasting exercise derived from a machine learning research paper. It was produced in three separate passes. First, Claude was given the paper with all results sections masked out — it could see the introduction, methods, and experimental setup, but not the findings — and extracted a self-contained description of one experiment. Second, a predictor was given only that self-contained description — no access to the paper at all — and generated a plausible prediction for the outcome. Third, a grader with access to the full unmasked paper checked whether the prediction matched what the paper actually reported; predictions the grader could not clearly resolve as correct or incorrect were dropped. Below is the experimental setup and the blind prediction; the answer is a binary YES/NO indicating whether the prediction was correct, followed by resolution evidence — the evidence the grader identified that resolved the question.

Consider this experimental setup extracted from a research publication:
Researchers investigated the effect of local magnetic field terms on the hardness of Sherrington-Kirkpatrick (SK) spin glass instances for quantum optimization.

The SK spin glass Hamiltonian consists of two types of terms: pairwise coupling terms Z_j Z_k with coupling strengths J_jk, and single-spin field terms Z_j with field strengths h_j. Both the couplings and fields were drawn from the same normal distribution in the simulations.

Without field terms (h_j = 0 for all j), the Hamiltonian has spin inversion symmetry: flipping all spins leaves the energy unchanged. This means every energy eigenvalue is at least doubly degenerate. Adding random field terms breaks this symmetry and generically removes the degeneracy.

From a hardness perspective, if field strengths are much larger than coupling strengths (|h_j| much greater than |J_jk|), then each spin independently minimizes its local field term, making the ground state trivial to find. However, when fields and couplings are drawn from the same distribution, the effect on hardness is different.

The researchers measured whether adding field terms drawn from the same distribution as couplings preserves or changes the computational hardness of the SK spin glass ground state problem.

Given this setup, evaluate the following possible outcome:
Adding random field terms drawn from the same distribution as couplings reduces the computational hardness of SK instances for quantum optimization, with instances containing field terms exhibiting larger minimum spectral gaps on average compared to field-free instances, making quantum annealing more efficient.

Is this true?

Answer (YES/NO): NO